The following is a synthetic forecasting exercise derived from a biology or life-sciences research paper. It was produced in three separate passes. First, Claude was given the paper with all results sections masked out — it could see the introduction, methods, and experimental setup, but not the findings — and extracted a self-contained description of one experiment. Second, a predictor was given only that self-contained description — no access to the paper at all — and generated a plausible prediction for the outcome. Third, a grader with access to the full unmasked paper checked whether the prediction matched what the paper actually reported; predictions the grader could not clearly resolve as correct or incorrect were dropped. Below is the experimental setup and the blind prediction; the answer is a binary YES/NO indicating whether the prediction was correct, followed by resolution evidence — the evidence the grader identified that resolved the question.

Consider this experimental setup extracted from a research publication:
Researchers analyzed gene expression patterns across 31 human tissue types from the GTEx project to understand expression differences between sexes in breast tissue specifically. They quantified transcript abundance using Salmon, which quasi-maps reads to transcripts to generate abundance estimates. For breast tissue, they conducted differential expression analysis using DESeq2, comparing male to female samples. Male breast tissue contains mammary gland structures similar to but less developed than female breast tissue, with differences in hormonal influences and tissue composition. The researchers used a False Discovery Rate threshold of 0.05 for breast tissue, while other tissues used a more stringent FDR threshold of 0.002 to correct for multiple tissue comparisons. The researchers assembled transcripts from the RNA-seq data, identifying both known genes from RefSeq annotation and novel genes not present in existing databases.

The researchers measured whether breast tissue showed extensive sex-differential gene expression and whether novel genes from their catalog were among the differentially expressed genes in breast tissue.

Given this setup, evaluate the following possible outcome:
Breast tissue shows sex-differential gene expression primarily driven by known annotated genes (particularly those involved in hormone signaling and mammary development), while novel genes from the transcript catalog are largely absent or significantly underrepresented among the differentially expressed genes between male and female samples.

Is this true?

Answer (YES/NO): NO